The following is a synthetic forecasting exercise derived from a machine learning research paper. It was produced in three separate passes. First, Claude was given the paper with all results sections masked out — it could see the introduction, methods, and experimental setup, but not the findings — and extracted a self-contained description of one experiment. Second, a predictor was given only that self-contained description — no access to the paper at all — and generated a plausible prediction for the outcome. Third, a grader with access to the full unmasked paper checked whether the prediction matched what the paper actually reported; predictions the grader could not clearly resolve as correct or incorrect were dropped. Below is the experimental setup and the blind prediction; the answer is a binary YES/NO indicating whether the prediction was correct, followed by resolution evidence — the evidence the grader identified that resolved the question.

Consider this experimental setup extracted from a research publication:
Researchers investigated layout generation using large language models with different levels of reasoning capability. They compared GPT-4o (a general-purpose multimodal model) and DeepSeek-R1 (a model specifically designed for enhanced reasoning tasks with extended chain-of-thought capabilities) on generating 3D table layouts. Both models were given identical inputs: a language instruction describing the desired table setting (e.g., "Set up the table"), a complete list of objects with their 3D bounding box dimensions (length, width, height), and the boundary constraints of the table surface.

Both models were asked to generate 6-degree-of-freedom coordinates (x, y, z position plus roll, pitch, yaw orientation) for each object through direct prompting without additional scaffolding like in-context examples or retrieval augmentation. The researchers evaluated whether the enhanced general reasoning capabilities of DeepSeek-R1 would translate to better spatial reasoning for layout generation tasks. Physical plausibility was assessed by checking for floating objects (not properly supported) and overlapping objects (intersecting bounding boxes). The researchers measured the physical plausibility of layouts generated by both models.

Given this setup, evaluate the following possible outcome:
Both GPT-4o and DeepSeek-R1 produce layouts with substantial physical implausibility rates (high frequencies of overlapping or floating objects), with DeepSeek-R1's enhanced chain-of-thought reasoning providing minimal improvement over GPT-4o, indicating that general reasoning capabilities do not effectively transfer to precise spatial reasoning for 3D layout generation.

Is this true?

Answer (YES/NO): YES